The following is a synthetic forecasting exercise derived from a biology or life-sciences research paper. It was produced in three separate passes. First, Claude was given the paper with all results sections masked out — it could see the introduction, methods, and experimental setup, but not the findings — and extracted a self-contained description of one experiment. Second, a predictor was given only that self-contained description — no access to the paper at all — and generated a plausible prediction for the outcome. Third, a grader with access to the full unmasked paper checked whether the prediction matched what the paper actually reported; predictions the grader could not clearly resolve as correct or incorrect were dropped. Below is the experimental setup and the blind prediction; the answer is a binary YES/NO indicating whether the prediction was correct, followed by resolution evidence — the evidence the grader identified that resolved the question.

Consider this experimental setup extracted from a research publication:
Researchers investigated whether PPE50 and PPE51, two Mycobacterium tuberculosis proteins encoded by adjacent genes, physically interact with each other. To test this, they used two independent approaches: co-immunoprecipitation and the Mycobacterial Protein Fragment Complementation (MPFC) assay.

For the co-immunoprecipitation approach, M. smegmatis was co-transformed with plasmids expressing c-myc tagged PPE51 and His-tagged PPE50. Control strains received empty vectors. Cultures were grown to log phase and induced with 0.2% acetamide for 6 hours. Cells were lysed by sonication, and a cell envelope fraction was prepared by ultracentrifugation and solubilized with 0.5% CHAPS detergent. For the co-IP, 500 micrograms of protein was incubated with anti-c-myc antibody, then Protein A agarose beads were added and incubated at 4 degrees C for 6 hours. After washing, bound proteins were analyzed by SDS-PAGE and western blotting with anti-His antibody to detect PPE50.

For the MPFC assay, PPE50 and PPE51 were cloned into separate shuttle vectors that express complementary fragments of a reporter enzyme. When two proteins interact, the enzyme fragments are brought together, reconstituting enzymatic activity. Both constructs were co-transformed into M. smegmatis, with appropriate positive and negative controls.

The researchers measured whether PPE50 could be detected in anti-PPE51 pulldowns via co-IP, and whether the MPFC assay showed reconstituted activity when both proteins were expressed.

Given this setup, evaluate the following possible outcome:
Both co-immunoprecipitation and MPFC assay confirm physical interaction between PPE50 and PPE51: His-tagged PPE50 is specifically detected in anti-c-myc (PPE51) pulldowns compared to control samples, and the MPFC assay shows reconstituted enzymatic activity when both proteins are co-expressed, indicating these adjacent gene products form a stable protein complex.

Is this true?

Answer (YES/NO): YES